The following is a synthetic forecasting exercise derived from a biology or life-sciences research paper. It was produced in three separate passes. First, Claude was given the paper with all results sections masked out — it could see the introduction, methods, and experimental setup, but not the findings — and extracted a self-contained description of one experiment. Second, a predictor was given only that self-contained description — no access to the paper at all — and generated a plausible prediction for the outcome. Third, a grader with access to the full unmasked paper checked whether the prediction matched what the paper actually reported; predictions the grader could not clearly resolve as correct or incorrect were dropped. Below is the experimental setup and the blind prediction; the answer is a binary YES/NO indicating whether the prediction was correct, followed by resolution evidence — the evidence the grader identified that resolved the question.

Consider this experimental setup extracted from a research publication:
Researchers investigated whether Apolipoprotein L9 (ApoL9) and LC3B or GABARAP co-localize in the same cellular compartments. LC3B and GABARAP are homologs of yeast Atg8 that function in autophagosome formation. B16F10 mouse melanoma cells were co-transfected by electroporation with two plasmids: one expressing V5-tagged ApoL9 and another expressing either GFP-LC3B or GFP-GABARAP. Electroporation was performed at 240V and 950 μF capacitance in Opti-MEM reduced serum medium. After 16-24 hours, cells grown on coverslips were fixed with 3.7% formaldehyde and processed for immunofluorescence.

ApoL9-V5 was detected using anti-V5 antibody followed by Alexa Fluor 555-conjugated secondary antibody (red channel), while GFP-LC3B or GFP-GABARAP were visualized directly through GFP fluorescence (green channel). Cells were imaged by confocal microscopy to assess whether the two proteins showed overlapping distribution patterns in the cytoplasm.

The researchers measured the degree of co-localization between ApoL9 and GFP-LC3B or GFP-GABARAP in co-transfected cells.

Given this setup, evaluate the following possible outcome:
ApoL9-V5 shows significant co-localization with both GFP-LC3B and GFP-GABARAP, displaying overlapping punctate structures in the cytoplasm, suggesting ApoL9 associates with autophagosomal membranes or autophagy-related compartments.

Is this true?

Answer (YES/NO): NO